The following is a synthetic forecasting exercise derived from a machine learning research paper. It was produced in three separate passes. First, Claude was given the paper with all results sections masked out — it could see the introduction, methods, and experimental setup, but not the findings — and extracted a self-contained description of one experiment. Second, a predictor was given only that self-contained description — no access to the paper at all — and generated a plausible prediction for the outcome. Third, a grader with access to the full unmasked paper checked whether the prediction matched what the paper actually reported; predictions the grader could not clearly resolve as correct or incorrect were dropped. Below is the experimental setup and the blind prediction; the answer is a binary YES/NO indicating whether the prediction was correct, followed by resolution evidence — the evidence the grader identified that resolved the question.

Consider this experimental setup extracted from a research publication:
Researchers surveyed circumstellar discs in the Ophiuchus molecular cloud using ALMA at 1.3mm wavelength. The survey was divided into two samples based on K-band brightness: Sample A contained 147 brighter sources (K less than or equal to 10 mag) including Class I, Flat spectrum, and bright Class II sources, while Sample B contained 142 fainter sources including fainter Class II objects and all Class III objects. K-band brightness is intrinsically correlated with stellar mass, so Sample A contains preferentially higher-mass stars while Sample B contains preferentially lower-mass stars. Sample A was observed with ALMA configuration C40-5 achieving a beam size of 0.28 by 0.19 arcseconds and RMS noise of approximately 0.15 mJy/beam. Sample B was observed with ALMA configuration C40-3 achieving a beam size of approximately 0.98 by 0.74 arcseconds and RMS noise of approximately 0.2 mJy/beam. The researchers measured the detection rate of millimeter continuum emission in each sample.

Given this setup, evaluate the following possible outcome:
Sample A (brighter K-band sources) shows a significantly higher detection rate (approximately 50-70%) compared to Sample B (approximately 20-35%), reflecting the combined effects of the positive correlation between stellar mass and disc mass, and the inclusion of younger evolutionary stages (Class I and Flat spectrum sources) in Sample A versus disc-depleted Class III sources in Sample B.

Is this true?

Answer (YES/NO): NO